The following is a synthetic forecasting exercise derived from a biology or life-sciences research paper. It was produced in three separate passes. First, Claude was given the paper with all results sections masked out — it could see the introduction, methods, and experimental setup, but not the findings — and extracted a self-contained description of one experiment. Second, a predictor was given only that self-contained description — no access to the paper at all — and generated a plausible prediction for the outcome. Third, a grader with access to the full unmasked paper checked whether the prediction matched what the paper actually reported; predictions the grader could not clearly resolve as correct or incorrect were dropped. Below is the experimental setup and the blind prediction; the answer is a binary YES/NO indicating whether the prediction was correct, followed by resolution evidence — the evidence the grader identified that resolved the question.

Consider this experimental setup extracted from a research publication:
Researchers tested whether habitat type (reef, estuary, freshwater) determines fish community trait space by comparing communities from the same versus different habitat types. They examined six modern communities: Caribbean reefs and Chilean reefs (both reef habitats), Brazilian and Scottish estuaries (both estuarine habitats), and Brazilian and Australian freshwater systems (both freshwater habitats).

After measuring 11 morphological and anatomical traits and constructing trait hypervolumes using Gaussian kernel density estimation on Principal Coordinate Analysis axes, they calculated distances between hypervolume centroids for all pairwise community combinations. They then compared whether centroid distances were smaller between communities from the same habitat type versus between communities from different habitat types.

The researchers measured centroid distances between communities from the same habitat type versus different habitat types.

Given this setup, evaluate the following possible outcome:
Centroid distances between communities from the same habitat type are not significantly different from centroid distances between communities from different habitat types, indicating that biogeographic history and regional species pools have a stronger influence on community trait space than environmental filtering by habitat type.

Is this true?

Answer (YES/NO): NO